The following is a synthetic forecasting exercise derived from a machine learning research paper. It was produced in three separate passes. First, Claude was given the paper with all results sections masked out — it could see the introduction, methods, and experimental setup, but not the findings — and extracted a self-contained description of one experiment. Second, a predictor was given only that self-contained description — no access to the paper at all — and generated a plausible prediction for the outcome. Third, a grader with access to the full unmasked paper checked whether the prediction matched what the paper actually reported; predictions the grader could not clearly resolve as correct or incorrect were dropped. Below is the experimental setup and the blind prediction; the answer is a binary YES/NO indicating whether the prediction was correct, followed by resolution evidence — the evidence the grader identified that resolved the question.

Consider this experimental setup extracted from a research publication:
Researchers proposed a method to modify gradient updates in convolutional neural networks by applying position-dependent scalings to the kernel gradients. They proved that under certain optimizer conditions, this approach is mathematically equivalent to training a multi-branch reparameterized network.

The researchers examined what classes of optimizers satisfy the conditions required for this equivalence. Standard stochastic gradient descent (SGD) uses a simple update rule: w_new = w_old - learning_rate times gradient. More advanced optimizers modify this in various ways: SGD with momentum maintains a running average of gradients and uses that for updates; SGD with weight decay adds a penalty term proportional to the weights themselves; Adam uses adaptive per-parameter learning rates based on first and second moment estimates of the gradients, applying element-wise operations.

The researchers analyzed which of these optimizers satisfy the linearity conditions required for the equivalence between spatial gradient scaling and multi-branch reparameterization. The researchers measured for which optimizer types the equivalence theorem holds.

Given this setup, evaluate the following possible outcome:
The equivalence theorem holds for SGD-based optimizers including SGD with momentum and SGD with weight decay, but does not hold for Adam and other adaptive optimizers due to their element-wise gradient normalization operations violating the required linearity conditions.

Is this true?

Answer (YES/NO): YES